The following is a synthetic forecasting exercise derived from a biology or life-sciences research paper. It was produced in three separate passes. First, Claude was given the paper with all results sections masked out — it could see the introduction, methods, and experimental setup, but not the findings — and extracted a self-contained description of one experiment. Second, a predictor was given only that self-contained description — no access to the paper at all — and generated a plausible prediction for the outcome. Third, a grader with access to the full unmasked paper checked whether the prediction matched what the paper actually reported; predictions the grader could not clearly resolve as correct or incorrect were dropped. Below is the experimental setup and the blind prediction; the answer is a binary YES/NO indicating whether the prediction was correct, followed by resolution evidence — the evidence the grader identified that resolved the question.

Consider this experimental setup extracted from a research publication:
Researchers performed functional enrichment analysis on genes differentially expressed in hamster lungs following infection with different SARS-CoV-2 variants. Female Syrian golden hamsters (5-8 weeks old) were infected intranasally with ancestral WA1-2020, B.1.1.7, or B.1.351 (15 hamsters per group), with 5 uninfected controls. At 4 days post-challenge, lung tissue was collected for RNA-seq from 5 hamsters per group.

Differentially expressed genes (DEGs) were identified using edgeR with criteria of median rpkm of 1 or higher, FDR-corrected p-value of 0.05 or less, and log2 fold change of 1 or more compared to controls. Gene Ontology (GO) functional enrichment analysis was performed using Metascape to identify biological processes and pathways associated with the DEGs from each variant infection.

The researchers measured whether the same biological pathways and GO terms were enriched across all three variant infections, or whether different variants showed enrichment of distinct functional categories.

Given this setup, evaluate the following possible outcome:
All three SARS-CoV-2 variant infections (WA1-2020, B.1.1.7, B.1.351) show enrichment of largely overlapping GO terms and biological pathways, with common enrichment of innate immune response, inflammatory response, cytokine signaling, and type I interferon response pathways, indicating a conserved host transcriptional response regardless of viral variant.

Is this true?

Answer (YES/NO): NO